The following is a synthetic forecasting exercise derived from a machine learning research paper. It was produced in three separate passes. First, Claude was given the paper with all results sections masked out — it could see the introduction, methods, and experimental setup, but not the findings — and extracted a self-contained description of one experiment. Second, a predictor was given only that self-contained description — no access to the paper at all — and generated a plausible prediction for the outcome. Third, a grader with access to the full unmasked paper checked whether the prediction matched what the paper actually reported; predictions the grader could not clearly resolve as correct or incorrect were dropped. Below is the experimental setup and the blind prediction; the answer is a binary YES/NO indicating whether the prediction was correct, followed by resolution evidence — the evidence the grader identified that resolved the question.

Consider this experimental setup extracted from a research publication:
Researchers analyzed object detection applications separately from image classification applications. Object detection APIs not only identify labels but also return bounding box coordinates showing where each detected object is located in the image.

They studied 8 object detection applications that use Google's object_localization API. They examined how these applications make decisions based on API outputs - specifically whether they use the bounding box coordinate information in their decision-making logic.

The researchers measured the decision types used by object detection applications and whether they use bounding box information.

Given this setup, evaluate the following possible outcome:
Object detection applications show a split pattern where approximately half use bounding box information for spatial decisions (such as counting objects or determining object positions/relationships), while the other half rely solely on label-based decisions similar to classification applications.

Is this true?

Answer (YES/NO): NO